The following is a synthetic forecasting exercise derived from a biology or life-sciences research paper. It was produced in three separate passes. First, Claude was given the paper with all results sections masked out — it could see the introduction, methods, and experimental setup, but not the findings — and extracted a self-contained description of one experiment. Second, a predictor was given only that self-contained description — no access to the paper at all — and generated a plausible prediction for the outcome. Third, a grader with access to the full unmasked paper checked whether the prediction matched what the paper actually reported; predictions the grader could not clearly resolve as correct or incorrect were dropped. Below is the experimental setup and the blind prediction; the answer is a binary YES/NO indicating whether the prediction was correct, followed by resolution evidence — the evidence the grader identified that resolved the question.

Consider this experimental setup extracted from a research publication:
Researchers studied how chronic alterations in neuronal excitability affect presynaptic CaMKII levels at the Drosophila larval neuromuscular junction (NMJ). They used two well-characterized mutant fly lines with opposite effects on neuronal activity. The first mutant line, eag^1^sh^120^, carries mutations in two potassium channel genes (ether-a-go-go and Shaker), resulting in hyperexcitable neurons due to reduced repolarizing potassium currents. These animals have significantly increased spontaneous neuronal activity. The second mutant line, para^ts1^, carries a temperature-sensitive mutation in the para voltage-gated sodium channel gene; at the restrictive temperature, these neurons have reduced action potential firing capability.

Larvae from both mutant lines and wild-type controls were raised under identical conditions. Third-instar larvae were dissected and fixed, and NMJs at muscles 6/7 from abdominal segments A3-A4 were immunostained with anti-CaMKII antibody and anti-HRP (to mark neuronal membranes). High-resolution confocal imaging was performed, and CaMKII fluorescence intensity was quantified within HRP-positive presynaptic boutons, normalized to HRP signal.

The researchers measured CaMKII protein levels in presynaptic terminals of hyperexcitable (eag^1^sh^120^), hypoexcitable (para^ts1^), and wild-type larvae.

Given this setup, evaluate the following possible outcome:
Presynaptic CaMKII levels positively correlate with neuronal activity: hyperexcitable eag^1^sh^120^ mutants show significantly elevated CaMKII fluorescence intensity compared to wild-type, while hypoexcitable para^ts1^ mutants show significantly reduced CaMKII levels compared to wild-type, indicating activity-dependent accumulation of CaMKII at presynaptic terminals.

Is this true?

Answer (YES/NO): YES